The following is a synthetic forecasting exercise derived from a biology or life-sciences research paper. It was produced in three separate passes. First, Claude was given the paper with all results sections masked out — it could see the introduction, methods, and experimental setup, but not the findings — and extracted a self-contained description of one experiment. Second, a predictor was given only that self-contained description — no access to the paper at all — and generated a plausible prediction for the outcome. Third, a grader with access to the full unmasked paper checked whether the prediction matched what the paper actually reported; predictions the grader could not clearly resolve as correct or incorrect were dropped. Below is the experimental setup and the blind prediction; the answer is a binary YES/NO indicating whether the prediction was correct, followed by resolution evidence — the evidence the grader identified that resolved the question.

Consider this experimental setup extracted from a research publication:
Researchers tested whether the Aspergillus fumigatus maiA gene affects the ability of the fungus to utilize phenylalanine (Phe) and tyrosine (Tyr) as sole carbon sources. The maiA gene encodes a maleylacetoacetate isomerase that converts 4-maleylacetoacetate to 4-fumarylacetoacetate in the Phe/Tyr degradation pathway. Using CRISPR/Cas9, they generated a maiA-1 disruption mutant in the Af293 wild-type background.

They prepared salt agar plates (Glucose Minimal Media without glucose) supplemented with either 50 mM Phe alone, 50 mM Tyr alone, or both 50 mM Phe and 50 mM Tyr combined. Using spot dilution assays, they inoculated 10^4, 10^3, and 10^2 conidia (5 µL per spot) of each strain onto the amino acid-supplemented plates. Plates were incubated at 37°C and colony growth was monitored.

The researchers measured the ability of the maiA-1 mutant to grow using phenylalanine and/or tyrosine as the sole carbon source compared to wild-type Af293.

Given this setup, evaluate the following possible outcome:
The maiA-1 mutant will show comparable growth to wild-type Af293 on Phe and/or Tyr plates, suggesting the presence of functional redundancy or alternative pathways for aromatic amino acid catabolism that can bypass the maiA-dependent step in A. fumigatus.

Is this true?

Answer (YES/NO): NO